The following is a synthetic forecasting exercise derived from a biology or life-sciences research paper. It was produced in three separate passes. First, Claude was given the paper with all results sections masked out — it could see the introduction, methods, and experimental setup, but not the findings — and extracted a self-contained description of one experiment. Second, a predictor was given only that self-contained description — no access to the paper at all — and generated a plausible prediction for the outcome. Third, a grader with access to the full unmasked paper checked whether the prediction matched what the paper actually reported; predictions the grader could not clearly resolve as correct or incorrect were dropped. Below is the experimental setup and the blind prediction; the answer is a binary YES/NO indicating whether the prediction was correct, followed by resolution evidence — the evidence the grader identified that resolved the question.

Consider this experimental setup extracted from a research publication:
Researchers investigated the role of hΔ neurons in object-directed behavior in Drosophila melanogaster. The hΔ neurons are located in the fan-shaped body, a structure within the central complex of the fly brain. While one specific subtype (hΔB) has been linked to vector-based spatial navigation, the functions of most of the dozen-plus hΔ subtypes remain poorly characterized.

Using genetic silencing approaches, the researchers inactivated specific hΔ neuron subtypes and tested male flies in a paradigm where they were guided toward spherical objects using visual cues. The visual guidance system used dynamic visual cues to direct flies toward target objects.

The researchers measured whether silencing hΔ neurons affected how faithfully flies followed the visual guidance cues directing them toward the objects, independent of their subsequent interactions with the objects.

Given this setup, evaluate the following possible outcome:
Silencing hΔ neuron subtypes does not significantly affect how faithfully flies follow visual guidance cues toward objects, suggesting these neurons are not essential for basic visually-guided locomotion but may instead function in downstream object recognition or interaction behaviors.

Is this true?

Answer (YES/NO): NO